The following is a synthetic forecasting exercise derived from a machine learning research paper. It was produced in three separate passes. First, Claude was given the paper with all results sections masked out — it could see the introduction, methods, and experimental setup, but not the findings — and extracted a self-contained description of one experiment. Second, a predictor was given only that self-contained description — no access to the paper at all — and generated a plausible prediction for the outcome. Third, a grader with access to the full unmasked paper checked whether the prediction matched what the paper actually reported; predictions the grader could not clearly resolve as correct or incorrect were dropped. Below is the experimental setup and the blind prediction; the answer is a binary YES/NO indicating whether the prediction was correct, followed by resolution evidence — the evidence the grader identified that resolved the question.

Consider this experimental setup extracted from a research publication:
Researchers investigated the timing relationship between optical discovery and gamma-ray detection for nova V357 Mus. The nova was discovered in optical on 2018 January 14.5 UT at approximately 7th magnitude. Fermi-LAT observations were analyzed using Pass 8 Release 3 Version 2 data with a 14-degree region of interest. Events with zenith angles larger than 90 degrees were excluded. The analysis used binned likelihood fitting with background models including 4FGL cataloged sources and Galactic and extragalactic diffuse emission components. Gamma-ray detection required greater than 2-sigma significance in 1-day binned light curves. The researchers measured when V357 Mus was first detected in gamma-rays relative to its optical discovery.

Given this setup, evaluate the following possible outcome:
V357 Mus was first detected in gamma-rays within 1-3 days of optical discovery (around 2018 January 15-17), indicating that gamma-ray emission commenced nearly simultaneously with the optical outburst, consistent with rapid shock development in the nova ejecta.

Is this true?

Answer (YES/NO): NO